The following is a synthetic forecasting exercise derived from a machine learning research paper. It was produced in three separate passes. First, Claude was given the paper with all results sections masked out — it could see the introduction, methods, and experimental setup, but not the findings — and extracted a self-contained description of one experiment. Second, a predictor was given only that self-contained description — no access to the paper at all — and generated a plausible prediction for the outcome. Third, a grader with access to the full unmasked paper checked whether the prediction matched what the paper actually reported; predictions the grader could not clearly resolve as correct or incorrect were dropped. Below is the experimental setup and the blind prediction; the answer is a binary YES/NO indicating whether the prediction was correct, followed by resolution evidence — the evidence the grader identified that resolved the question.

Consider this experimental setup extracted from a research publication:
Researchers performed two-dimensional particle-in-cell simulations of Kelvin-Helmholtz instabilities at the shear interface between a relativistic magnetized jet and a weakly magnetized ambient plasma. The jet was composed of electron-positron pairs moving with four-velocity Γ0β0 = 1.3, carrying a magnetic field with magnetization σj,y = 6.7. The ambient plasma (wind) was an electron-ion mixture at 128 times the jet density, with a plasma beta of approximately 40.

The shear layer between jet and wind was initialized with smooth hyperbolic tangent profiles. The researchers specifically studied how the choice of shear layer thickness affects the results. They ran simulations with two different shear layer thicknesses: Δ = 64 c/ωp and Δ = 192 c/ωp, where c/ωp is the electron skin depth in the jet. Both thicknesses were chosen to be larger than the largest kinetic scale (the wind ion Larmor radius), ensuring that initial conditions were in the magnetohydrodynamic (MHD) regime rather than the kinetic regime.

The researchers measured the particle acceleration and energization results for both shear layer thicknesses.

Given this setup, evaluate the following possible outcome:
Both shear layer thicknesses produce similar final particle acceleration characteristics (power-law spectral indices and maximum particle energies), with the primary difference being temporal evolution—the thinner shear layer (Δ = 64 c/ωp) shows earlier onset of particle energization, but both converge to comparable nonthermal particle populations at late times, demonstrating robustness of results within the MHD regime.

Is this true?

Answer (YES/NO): NO